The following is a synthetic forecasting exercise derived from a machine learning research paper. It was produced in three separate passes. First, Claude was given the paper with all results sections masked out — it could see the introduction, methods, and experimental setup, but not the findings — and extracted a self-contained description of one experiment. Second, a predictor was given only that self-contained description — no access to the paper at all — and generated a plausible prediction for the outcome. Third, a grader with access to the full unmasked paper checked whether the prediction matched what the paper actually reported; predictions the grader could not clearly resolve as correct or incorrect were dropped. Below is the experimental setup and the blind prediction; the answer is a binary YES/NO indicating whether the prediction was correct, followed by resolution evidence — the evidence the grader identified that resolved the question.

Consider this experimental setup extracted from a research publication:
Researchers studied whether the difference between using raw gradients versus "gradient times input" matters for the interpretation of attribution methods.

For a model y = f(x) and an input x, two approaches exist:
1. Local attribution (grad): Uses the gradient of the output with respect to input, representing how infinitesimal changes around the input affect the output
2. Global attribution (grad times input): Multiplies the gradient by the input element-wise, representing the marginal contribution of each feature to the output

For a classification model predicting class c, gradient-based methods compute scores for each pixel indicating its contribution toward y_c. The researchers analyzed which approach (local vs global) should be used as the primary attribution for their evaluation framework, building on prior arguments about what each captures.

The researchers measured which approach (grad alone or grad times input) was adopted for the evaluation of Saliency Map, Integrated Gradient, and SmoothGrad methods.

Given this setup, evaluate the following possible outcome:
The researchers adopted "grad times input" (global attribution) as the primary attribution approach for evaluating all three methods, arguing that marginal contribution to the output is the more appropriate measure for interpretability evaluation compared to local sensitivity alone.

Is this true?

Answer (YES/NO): YES